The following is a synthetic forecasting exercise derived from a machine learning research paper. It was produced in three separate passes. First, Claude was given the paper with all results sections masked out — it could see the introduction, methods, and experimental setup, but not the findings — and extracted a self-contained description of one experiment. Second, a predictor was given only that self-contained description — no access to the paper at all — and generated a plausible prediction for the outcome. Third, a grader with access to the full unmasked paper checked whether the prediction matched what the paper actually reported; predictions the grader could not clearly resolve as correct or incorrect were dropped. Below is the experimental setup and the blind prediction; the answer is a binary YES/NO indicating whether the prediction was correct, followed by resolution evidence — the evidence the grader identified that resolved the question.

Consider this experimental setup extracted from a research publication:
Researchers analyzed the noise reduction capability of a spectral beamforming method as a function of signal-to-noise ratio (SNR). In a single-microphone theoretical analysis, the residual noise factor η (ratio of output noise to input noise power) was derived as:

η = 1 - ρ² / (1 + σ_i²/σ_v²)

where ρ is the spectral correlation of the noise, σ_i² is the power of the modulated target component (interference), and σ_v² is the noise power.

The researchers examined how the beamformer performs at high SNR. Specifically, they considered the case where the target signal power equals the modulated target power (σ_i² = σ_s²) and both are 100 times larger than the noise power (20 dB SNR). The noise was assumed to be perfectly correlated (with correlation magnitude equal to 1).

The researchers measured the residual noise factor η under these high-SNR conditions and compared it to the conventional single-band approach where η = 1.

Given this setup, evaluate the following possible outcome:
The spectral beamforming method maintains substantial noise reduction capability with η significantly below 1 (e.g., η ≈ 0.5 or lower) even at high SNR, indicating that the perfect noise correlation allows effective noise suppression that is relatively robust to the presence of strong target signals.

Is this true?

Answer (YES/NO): NO